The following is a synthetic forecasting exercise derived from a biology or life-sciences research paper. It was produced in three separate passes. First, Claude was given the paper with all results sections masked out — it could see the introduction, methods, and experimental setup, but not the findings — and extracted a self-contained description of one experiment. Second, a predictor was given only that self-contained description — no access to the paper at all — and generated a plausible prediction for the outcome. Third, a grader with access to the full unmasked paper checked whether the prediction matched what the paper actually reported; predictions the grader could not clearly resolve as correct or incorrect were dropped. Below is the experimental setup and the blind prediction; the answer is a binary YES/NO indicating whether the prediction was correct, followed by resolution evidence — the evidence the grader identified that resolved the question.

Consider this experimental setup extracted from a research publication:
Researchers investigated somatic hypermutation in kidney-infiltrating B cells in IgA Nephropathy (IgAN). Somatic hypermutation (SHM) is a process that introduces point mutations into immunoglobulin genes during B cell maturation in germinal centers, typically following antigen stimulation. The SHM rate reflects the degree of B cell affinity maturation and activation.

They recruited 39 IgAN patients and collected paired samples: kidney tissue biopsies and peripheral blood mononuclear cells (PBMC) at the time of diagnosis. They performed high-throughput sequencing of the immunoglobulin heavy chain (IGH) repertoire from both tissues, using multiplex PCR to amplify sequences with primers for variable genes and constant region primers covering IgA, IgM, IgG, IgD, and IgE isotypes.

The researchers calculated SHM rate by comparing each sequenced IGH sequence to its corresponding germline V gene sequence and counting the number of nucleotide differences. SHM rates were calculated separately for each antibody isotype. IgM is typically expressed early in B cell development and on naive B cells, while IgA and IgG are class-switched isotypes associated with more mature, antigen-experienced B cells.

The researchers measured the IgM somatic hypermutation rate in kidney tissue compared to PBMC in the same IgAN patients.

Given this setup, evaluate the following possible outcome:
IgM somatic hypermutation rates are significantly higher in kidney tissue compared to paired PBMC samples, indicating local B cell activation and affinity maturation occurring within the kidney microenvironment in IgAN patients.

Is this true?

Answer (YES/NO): YES